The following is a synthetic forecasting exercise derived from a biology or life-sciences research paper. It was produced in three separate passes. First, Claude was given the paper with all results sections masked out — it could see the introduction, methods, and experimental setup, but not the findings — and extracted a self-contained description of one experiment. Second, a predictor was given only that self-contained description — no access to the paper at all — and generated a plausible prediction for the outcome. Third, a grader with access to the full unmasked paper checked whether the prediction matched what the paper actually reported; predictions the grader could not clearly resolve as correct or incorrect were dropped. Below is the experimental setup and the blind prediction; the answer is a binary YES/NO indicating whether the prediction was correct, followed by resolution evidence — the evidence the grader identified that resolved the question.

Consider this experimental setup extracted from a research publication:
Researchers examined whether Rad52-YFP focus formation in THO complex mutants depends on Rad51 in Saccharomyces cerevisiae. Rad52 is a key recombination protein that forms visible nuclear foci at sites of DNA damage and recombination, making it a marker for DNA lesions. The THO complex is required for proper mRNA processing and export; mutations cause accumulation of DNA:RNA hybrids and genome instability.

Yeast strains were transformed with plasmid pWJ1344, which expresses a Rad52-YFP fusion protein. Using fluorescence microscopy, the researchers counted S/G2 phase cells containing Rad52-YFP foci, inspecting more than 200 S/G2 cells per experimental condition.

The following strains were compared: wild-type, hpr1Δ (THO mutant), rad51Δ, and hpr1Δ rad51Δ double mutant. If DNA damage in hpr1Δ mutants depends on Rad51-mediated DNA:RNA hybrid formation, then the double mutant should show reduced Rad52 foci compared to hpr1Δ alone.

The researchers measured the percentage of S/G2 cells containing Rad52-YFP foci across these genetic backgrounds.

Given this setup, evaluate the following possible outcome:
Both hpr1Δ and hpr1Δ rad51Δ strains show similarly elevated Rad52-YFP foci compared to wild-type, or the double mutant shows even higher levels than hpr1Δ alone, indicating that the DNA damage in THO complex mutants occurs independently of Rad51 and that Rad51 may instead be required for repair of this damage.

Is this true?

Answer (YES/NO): YES